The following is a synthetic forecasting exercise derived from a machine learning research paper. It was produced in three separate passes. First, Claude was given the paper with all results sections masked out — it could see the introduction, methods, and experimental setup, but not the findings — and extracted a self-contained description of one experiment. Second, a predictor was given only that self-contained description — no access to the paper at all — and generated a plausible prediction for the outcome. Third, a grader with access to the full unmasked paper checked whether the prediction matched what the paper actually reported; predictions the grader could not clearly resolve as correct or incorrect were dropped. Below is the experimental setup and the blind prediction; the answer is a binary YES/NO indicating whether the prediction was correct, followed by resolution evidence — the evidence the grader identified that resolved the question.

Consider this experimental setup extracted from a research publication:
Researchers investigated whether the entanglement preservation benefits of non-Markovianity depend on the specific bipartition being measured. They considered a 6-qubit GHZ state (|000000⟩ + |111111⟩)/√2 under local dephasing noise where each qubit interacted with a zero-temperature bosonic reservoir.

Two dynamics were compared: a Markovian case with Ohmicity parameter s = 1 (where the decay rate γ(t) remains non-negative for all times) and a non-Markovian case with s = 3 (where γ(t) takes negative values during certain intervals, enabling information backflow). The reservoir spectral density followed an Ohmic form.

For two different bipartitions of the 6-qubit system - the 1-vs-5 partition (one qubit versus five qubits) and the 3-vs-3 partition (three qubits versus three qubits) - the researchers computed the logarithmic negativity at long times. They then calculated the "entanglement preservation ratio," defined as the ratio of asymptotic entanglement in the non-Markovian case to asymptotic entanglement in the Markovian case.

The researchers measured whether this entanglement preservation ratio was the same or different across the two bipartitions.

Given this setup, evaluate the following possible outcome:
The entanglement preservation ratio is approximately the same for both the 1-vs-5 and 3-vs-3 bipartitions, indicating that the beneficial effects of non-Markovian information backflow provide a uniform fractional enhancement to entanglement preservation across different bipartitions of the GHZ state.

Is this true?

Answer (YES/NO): YES